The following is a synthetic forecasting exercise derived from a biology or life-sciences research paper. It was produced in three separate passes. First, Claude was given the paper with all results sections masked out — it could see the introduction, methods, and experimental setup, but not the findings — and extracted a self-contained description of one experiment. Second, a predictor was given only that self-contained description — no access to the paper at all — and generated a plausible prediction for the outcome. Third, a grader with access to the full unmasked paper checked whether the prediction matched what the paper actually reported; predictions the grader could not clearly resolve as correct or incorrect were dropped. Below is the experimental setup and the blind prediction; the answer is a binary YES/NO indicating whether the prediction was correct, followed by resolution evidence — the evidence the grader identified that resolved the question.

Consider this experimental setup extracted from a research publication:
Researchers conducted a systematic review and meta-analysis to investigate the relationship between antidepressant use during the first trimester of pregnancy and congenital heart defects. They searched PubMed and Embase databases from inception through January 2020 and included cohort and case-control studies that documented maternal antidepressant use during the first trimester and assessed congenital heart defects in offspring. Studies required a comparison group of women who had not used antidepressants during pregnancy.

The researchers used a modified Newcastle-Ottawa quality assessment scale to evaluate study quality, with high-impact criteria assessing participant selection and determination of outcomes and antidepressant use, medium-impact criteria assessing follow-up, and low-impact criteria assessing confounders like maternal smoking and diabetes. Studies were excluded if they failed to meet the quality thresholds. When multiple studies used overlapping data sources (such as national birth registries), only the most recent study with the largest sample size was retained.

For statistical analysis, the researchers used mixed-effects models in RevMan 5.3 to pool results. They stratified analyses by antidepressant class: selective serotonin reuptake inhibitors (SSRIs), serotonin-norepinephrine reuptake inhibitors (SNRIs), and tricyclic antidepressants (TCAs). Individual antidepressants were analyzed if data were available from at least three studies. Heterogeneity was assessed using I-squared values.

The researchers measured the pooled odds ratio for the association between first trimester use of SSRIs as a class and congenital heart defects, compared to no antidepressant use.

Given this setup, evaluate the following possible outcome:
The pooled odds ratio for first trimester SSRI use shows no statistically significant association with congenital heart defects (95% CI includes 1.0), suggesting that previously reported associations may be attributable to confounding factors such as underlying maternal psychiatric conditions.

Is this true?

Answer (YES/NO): NO